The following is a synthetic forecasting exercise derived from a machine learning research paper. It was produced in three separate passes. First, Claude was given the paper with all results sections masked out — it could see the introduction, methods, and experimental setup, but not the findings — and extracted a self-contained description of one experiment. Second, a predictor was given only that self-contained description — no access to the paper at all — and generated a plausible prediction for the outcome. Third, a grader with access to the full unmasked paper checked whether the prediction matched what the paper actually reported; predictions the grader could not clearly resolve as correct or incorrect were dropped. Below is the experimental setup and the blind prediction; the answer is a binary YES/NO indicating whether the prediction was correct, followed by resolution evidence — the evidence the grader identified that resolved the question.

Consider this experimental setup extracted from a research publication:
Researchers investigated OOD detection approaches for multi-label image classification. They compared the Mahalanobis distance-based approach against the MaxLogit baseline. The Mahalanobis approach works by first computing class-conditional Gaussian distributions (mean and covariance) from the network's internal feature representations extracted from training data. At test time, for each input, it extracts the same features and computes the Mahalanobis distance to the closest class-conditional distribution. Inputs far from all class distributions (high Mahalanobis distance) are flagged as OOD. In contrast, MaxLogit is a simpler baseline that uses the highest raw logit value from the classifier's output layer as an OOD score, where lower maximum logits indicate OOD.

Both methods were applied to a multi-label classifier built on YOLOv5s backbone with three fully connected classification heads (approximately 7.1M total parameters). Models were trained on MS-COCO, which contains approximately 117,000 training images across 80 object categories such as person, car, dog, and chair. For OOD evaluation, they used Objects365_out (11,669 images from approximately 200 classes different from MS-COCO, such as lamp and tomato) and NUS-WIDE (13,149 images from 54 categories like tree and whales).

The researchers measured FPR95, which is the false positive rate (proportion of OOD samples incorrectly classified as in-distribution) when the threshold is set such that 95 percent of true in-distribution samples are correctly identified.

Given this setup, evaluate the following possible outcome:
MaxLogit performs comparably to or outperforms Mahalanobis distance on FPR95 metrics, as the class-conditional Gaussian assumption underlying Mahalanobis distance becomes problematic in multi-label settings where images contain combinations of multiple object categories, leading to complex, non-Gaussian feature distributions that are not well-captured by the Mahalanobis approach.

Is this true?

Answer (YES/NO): YES